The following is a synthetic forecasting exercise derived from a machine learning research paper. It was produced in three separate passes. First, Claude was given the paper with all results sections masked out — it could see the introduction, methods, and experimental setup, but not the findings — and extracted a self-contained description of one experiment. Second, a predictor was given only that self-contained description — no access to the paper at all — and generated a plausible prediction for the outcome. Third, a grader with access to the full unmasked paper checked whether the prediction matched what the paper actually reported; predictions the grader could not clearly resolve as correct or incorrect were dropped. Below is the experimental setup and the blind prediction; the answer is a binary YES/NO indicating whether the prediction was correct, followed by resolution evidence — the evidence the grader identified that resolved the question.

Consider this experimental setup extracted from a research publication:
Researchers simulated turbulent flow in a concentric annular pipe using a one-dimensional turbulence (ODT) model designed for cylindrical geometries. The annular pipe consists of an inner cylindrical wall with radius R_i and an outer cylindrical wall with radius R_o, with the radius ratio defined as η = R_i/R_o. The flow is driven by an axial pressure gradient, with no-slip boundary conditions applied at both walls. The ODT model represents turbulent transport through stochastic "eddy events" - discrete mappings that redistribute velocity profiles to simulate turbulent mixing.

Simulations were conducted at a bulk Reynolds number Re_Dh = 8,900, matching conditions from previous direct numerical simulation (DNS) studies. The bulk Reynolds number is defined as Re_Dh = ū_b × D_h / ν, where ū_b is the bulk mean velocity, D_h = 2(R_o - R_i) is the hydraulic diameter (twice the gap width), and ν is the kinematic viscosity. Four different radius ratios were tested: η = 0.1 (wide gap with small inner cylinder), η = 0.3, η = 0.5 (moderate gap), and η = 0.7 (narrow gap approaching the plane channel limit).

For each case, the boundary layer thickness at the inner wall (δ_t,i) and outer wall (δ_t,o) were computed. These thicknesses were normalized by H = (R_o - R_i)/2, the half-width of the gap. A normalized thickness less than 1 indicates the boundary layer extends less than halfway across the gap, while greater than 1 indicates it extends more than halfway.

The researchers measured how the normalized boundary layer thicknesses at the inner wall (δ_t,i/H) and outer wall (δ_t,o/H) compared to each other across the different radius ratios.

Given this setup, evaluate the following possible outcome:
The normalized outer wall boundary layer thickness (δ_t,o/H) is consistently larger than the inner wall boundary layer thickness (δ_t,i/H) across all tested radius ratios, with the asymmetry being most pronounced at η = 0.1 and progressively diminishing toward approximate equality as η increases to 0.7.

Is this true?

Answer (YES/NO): YES